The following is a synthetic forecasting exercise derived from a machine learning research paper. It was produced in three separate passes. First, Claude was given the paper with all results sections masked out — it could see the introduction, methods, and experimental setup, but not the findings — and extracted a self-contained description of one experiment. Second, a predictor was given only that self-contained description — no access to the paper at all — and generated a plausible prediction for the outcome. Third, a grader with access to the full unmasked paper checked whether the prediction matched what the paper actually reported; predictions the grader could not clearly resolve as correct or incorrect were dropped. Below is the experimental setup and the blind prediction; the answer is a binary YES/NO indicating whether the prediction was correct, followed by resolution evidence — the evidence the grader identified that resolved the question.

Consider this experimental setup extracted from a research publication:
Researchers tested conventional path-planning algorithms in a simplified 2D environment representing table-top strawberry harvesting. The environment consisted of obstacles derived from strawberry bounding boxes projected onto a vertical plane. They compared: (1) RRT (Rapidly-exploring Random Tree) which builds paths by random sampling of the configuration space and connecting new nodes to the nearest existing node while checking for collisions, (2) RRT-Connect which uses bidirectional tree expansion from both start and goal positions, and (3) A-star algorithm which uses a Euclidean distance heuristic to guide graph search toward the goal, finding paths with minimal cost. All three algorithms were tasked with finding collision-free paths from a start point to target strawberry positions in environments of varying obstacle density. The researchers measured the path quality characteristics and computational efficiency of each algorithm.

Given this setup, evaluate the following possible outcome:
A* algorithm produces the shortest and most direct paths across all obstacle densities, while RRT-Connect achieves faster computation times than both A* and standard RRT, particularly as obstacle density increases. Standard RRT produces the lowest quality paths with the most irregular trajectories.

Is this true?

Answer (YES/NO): YES